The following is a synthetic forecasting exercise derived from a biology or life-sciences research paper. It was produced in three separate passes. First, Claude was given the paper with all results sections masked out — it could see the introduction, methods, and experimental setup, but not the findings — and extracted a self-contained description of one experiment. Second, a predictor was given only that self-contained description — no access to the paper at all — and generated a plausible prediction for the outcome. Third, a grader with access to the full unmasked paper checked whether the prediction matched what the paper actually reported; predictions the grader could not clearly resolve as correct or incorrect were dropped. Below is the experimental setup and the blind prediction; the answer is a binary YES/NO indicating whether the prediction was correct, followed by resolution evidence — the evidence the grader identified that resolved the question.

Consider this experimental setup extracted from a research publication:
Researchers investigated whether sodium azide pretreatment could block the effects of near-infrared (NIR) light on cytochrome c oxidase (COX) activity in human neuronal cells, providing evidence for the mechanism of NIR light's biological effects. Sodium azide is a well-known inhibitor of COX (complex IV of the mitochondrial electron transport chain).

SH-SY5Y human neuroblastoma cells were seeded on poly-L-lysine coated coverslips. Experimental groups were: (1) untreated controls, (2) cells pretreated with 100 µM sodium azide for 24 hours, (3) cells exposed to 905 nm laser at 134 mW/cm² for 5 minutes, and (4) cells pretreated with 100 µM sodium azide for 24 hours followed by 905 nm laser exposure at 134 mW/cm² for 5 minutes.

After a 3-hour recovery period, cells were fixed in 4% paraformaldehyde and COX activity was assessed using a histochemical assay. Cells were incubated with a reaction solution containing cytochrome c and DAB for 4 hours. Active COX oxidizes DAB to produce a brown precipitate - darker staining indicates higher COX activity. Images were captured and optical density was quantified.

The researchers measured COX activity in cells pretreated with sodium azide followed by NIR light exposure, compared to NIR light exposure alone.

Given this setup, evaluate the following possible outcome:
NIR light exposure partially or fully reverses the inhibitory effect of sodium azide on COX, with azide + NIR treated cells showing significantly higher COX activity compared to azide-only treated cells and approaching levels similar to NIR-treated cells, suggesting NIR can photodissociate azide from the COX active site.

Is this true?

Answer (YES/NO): NO